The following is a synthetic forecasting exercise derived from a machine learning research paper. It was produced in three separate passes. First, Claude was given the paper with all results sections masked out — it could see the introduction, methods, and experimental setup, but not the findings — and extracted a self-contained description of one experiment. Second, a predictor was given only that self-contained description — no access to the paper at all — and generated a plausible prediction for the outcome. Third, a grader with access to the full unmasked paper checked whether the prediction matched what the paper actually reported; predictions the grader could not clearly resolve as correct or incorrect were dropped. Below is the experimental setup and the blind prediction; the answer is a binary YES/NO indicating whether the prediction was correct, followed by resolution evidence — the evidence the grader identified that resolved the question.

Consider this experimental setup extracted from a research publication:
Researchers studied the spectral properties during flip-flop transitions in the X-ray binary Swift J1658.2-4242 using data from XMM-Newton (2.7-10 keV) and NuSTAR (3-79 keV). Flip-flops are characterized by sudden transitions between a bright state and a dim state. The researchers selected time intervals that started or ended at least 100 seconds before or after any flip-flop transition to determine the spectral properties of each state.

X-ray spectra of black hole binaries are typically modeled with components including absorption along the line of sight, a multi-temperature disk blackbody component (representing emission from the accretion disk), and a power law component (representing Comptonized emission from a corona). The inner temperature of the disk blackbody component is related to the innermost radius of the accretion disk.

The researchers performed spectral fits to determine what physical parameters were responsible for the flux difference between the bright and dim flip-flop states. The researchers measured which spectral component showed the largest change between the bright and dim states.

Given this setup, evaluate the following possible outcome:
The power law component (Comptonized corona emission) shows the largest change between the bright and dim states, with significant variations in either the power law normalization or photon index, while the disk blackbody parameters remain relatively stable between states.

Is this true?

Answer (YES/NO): NO